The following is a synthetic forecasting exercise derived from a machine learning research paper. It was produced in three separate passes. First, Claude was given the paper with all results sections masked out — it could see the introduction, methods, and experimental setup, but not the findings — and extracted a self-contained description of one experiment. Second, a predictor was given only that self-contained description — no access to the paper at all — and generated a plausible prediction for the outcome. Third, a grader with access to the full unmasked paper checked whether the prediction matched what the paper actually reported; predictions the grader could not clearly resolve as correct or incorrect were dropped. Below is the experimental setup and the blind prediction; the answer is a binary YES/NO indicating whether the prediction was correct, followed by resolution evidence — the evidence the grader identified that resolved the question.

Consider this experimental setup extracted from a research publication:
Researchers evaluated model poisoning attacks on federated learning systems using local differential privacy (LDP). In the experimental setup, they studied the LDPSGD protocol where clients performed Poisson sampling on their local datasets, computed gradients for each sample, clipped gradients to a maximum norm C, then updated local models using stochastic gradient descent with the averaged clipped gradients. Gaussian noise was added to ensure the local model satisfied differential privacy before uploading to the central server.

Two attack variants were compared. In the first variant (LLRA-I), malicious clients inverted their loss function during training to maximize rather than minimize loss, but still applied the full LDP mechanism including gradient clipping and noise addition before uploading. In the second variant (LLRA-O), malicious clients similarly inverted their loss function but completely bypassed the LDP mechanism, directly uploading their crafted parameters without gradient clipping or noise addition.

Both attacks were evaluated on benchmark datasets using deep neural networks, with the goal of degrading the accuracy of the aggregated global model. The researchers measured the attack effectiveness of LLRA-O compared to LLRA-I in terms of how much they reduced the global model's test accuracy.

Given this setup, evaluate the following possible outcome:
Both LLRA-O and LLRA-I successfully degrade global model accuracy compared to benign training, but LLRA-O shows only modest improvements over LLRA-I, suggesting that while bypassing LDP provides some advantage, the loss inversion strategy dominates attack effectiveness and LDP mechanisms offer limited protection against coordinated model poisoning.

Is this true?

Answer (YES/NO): NO